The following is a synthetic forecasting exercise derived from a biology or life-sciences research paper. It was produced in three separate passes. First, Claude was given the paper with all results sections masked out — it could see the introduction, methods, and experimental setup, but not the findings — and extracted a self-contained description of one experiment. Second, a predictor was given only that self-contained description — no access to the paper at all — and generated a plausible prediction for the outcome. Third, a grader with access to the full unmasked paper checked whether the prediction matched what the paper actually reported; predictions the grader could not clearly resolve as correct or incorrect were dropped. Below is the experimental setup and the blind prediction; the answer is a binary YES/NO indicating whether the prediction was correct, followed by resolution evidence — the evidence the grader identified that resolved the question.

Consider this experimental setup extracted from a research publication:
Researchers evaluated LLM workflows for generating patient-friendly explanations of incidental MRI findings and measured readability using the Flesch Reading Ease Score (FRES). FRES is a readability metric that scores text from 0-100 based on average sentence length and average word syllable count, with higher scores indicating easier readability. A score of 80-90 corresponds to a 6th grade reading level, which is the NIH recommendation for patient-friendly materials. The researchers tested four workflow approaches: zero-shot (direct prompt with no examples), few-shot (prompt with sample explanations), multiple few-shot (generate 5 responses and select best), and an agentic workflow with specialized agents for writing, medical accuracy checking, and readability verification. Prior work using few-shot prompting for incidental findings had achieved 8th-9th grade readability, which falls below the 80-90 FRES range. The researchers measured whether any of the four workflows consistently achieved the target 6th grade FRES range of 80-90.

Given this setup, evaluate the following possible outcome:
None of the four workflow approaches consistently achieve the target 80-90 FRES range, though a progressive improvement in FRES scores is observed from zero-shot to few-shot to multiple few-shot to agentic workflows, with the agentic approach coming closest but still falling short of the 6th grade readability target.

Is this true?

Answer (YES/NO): NO